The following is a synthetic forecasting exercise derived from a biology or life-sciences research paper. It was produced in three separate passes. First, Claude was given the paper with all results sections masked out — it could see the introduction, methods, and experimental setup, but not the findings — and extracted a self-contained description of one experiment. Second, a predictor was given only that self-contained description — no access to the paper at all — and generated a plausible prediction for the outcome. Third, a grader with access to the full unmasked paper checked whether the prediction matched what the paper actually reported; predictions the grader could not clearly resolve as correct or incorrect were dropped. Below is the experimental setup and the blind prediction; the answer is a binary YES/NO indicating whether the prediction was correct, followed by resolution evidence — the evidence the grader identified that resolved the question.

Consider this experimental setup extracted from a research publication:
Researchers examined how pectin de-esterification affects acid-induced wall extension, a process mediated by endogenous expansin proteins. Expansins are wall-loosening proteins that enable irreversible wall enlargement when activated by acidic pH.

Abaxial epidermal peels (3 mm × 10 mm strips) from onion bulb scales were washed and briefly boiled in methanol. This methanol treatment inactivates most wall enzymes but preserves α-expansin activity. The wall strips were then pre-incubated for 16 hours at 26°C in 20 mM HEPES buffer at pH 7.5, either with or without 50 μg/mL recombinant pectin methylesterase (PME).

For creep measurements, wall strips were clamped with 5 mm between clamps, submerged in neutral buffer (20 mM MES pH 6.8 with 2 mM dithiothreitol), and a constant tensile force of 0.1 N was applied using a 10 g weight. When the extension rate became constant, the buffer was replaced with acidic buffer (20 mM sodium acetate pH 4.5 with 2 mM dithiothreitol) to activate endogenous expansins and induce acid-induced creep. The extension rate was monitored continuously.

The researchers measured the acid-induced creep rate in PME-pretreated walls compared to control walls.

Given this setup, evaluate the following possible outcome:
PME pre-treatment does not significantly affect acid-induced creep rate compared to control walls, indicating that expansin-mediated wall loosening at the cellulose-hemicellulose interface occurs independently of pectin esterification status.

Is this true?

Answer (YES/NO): NO